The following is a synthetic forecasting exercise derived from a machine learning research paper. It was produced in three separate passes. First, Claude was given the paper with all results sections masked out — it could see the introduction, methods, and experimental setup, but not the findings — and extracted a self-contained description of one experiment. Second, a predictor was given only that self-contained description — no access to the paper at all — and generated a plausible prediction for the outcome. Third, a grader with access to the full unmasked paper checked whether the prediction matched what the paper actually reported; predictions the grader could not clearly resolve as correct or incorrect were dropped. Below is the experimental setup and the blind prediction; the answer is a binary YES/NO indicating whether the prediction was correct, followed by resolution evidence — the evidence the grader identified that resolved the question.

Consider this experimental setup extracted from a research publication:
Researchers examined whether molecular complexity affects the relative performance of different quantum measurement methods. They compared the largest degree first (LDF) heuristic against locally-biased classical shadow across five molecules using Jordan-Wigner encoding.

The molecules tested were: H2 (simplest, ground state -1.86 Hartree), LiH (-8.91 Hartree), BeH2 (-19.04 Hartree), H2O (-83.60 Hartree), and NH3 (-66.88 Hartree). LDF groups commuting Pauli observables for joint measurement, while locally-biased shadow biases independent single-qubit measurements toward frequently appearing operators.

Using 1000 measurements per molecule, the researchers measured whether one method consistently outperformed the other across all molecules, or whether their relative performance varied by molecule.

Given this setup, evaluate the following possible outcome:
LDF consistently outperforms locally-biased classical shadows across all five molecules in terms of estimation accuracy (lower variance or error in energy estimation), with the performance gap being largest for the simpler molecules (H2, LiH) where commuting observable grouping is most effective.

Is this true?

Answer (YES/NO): NO